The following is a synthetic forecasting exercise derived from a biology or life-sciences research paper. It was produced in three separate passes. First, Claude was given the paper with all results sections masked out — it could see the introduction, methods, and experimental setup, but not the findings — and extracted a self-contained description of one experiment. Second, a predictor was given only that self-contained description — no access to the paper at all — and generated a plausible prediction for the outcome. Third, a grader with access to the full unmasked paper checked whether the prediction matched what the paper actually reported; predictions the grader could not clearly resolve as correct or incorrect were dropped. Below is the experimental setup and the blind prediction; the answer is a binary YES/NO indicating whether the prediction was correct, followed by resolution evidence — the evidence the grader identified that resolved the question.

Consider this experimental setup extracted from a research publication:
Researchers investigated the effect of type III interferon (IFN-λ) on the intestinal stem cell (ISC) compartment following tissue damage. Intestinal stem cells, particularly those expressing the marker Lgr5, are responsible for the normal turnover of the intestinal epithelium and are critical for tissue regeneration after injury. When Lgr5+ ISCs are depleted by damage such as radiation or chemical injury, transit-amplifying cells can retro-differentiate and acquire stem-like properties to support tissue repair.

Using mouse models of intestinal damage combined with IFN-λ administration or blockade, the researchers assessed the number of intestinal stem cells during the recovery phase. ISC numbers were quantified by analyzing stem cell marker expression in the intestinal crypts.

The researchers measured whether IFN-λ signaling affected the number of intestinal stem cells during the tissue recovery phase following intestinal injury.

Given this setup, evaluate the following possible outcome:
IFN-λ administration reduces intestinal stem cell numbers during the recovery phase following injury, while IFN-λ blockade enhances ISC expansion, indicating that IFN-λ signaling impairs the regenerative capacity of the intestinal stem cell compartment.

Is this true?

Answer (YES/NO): YES